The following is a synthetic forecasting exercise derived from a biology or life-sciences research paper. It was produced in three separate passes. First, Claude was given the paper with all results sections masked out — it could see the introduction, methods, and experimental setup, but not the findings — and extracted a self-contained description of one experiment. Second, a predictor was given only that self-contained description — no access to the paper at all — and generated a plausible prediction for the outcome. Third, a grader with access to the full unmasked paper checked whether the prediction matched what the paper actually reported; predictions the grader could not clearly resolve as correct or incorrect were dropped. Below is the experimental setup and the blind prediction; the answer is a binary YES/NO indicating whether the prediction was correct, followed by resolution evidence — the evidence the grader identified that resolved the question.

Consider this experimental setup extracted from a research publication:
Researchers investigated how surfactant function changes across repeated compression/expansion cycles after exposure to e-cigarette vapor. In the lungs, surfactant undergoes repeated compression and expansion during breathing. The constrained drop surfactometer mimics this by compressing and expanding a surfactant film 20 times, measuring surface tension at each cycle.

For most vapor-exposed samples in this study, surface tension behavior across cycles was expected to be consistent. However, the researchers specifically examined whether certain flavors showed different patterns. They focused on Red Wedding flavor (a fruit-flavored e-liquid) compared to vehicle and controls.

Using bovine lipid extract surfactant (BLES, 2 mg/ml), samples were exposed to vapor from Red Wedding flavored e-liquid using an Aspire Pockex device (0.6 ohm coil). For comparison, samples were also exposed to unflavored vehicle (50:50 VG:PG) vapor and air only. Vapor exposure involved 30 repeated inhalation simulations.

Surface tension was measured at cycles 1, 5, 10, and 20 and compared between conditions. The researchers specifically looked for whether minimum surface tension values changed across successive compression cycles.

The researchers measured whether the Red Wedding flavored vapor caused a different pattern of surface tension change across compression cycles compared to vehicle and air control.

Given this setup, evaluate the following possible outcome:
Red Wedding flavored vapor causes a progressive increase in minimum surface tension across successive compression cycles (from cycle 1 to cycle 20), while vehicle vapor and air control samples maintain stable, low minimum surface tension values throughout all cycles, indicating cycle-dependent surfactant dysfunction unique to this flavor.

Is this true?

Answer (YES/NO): NO